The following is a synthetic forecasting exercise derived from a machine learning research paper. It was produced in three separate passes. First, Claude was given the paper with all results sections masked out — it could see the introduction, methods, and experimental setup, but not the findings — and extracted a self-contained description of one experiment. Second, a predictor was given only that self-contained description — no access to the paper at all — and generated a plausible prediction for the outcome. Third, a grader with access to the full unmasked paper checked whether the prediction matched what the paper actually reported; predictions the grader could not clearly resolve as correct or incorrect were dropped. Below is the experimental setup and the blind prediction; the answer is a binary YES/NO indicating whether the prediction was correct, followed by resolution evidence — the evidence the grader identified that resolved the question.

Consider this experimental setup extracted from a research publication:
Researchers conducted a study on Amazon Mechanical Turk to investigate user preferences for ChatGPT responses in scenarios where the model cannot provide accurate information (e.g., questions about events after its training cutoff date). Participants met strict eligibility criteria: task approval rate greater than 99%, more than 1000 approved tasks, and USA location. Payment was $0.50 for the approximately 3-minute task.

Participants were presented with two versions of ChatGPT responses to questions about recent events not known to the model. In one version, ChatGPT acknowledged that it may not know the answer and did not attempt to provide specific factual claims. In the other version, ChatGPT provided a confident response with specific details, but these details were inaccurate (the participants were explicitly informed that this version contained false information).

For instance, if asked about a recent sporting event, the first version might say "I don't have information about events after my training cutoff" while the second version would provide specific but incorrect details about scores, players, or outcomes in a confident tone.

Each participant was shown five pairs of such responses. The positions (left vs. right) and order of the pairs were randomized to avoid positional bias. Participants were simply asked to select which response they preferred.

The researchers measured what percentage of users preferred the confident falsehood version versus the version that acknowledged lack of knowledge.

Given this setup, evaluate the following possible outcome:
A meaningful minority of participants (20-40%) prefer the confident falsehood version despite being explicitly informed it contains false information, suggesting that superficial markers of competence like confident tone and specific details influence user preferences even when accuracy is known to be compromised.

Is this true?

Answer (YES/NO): NO